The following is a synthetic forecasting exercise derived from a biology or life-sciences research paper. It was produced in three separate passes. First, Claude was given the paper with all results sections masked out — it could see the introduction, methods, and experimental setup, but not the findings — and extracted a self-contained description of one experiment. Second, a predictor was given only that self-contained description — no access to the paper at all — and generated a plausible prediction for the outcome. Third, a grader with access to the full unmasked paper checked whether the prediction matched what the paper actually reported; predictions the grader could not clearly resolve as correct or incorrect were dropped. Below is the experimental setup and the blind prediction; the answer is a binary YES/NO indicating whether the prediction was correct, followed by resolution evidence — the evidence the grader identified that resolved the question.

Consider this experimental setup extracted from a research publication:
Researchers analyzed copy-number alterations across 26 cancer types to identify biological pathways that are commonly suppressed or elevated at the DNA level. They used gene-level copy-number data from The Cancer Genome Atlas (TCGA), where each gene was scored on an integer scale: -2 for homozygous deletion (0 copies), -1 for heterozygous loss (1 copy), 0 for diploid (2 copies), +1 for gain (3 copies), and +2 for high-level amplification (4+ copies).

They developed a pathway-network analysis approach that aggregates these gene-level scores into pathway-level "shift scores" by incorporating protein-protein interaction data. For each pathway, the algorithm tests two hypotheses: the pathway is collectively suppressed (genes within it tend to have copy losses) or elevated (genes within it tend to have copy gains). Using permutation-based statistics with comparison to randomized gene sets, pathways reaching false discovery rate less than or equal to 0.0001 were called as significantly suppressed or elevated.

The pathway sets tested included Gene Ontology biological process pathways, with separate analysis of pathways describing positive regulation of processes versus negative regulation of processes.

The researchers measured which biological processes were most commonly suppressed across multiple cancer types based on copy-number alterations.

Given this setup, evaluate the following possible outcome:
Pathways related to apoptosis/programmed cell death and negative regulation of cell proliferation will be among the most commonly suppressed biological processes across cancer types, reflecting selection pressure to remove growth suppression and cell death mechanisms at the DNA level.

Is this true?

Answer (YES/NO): NO